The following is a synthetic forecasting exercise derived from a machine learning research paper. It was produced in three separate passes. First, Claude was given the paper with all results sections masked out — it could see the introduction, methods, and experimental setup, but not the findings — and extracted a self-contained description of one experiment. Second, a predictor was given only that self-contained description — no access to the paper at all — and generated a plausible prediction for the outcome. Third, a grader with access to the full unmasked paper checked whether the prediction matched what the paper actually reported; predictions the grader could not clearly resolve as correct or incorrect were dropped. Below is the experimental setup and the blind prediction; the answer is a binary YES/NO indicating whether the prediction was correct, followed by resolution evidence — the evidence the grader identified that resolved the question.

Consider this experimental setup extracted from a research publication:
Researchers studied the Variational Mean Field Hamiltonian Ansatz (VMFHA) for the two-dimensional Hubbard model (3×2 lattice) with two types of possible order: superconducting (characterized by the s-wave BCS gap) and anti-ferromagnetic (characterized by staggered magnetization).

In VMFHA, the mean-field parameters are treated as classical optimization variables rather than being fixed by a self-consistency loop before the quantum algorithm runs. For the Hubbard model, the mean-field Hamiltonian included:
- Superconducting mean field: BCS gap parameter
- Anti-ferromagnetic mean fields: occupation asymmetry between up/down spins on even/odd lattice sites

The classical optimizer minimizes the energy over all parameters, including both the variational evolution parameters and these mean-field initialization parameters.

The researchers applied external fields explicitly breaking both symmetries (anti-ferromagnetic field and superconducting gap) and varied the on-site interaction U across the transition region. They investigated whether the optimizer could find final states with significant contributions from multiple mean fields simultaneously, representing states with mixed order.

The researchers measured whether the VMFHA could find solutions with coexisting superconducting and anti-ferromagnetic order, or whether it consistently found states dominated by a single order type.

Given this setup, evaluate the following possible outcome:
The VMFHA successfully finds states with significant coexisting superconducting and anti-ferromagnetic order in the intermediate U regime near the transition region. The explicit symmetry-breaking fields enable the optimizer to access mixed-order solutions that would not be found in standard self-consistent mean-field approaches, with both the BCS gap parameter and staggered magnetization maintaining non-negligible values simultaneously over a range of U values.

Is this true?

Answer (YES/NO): NO